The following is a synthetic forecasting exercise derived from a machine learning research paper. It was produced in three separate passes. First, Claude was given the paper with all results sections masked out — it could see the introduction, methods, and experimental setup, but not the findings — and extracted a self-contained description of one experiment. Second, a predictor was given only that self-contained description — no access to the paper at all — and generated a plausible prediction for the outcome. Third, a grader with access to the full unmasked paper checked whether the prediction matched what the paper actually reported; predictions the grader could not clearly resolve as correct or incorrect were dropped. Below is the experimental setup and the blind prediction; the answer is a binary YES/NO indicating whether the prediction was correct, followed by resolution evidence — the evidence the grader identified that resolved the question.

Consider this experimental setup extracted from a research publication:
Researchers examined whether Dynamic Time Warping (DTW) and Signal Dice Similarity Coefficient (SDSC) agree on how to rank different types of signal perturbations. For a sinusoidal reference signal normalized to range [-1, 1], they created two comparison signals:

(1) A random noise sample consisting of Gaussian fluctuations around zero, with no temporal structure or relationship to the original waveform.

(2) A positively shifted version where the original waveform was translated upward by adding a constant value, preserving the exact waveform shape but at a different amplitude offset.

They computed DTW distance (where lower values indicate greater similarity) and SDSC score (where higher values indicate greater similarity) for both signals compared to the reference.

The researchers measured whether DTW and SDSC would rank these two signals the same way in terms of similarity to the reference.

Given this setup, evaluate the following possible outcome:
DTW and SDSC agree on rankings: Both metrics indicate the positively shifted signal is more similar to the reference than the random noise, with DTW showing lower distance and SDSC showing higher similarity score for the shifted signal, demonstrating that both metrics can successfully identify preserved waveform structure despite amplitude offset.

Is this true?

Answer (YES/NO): NO